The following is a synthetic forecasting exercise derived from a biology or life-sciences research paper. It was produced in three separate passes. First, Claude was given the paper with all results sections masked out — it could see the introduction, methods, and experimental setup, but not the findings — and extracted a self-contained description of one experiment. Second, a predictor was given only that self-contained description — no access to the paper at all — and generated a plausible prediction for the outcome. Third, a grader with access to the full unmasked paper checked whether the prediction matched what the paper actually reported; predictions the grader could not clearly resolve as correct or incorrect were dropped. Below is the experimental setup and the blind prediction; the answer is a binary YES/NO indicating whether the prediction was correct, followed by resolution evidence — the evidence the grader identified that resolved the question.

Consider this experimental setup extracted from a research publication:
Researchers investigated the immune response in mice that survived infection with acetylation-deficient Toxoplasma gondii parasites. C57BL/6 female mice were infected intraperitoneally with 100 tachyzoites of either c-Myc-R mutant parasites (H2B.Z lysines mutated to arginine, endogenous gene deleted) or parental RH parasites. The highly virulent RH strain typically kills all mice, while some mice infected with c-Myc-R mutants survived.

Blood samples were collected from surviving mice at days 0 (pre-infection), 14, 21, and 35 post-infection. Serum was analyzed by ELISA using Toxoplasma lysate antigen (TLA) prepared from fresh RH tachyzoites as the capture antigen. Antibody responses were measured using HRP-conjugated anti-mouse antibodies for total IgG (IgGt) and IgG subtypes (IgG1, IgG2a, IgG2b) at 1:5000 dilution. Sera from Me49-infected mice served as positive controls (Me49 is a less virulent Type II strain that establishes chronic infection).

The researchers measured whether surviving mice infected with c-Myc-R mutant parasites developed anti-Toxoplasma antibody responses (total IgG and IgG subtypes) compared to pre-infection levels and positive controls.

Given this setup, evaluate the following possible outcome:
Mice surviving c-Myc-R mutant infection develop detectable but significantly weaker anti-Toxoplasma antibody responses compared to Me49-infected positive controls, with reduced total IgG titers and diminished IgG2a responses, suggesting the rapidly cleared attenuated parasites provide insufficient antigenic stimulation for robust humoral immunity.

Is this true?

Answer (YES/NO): NO